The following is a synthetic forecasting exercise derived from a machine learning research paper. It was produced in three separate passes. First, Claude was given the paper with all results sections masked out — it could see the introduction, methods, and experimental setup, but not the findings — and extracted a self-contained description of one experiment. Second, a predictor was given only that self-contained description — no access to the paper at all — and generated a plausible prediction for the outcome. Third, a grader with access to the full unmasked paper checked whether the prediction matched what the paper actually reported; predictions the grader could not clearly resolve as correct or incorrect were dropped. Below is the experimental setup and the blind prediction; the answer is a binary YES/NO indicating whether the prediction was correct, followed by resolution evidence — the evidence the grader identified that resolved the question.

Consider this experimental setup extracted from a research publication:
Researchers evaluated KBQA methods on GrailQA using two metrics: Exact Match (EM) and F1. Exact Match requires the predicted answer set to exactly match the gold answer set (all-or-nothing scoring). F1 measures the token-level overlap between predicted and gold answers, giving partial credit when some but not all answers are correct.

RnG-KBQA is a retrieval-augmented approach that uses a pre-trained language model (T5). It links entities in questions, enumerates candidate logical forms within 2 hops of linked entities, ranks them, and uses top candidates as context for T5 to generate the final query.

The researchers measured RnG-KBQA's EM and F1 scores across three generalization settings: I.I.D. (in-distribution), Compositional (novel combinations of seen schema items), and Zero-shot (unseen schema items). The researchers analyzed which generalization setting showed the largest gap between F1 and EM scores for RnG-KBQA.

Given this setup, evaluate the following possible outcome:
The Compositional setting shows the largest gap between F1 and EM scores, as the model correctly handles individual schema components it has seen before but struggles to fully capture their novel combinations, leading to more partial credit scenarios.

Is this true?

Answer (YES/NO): YES